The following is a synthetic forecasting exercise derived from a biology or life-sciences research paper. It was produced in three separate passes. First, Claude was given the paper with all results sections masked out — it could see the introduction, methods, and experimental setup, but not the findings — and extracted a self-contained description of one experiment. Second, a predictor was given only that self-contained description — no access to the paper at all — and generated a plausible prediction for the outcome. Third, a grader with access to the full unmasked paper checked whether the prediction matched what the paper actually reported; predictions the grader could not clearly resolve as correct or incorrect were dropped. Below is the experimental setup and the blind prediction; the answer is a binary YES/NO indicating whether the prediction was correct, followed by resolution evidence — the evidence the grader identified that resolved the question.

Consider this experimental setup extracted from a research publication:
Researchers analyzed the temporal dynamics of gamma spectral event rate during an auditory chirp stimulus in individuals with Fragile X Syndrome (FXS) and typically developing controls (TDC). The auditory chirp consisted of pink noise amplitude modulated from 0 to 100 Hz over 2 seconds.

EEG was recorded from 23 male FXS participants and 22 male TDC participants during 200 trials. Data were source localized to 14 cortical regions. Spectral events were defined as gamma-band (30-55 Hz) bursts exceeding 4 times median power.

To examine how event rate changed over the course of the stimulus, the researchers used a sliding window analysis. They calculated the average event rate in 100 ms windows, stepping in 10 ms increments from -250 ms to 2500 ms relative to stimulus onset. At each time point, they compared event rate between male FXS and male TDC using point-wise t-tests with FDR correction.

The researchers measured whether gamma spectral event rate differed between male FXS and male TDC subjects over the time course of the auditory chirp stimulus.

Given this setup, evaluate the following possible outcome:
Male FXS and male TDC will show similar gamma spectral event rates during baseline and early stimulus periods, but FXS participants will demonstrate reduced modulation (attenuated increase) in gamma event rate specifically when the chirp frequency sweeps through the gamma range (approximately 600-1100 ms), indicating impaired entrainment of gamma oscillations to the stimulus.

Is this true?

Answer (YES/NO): NO